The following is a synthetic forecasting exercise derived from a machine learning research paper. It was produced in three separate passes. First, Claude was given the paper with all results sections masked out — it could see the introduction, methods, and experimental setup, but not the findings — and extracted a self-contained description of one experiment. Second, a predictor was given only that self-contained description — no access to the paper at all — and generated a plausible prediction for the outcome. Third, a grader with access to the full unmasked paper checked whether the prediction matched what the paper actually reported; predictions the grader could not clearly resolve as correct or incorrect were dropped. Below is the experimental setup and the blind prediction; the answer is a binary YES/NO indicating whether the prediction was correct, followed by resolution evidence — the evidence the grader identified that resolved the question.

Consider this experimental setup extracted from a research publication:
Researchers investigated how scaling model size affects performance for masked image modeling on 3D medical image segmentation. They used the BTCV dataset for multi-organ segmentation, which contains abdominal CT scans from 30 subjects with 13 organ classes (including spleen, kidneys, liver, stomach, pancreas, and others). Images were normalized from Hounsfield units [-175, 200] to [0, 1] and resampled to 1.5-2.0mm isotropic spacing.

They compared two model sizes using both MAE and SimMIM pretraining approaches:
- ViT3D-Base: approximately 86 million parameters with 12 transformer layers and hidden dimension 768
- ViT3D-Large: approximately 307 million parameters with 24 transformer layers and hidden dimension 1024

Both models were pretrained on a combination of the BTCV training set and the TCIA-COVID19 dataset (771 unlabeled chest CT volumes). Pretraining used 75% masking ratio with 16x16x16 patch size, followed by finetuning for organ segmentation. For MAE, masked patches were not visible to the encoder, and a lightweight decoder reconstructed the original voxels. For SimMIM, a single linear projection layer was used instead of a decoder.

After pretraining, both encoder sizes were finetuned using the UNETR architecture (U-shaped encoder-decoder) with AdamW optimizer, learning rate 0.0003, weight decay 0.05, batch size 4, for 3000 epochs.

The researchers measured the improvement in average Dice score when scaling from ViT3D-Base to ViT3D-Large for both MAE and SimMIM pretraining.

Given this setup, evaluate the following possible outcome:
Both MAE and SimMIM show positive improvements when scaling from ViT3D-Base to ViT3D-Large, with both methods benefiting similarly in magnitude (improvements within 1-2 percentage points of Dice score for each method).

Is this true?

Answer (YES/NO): NO